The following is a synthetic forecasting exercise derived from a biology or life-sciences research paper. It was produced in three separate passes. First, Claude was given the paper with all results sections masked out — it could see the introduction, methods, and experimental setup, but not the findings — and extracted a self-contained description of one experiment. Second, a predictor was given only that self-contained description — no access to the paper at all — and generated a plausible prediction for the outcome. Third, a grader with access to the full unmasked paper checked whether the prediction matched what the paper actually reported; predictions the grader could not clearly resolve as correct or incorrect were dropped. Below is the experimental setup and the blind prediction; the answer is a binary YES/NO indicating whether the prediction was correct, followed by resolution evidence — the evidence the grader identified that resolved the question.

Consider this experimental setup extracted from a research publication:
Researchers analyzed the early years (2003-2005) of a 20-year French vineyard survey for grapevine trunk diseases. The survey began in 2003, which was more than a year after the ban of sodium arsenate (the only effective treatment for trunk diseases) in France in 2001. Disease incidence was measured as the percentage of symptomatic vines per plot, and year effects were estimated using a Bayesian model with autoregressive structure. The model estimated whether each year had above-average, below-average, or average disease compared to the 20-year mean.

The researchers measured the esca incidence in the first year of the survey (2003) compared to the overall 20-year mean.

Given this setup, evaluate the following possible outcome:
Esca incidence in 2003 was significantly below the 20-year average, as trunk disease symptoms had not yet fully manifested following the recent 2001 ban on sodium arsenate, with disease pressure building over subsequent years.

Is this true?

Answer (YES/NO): NO